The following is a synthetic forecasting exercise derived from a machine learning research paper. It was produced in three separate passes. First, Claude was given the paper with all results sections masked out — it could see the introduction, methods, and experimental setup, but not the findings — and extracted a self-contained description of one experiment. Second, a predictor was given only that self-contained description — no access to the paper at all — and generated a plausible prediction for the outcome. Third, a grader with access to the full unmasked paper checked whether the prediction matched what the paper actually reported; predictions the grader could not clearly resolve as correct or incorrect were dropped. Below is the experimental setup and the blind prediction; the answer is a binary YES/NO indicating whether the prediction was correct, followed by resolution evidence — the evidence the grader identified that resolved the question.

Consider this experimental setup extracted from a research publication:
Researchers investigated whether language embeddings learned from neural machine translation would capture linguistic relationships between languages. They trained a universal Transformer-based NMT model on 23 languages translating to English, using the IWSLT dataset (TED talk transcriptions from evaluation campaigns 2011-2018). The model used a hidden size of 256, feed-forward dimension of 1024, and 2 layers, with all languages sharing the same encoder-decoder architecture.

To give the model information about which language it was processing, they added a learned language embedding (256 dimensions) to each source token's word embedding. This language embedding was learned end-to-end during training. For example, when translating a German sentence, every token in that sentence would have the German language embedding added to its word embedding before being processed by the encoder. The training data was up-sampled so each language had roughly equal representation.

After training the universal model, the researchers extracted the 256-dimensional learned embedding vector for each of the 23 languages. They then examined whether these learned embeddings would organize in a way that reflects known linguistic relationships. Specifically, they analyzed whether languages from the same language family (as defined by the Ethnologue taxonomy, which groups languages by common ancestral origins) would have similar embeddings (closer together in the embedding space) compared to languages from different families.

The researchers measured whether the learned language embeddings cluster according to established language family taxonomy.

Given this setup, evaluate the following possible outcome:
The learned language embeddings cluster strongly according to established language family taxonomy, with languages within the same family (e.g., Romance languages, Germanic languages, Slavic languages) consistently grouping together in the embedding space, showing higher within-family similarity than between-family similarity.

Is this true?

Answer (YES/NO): NO